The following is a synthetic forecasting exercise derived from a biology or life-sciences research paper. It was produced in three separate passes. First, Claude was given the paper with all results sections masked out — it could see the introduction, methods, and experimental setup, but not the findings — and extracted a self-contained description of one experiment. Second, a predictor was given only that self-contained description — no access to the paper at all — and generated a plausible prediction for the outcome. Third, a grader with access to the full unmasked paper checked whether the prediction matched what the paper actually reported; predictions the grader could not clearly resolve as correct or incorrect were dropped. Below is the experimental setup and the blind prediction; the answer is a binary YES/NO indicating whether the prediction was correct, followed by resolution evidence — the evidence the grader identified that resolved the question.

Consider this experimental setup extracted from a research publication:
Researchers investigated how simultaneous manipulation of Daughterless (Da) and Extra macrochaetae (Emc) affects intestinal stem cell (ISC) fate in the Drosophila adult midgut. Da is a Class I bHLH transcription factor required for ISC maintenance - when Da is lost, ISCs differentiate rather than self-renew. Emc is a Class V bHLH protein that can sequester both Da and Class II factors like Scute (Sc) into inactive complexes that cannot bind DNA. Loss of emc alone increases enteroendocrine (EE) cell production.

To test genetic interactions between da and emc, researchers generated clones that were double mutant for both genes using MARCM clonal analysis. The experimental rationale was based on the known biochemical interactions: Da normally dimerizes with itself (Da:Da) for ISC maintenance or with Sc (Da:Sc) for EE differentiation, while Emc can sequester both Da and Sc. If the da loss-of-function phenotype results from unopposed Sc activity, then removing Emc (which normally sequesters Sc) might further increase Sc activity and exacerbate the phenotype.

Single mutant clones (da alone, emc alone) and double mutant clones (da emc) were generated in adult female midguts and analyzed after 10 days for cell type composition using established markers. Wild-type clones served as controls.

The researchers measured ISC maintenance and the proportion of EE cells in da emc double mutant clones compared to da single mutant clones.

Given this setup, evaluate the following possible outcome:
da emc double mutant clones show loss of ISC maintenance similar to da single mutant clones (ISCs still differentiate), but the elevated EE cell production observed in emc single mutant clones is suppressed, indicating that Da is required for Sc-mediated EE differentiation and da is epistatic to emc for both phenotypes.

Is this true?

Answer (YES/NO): YES